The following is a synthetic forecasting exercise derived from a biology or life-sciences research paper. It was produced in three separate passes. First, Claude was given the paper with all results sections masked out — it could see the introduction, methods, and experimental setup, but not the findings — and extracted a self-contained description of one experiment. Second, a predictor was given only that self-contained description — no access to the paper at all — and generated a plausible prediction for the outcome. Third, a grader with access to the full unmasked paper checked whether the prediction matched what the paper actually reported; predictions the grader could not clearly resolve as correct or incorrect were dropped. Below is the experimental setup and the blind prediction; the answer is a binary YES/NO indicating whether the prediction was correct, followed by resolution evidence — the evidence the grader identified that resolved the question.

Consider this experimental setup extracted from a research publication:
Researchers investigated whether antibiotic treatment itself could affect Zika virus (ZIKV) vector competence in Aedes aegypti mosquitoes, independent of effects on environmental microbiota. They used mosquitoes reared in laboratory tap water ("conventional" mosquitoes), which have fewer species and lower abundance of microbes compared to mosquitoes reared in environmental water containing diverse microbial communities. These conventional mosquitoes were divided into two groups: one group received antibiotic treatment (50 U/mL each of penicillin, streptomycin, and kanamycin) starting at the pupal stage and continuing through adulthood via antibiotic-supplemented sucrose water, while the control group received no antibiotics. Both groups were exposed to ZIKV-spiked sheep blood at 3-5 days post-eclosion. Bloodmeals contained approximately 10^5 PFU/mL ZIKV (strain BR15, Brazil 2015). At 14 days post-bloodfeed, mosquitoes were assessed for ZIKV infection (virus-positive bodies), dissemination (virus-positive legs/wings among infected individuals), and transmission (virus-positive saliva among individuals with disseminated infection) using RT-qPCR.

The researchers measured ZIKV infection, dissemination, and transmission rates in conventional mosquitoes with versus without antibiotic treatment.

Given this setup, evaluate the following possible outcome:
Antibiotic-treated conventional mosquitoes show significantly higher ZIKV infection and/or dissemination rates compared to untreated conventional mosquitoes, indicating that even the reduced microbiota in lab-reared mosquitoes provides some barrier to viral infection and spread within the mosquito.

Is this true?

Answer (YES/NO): NO